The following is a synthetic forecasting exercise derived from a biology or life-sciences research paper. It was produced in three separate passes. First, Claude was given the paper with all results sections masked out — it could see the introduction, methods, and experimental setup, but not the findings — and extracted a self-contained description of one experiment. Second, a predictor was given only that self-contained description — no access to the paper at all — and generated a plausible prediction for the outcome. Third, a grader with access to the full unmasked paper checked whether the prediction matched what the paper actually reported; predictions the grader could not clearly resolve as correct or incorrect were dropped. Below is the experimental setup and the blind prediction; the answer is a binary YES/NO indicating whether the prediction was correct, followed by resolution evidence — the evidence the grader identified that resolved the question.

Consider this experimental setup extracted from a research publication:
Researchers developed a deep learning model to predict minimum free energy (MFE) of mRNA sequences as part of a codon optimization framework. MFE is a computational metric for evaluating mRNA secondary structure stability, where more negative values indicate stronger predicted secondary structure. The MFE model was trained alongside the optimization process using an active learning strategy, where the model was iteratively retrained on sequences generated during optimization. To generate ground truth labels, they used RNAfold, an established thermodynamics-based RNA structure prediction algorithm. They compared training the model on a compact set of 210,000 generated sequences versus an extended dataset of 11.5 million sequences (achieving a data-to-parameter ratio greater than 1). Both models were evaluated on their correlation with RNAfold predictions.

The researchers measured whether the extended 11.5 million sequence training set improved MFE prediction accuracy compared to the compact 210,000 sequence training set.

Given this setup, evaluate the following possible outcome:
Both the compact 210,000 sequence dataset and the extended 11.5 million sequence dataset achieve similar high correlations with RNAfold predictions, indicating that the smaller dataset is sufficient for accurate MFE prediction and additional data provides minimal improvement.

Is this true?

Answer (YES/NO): YES